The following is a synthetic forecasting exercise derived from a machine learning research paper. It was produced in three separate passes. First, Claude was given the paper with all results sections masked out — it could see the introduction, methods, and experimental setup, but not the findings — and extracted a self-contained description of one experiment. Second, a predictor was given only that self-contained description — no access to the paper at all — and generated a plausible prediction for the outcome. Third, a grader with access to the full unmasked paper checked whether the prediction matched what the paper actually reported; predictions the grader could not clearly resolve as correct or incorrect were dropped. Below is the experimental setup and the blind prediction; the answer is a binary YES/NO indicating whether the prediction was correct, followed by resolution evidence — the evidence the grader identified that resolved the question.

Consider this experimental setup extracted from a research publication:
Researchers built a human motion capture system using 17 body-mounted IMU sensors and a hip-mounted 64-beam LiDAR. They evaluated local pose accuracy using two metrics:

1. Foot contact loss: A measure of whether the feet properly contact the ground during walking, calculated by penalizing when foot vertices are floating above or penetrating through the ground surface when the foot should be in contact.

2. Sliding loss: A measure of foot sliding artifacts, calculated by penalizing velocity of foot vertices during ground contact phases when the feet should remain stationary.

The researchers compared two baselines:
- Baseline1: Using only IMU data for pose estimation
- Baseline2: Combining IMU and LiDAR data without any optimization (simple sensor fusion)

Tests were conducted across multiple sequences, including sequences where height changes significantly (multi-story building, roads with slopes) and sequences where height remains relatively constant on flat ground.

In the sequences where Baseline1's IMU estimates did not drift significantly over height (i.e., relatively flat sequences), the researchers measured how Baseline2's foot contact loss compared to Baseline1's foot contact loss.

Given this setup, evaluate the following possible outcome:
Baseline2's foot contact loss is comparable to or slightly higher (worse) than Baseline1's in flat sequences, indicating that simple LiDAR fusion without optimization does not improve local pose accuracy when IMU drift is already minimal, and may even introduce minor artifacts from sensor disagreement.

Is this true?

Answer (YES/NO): NO